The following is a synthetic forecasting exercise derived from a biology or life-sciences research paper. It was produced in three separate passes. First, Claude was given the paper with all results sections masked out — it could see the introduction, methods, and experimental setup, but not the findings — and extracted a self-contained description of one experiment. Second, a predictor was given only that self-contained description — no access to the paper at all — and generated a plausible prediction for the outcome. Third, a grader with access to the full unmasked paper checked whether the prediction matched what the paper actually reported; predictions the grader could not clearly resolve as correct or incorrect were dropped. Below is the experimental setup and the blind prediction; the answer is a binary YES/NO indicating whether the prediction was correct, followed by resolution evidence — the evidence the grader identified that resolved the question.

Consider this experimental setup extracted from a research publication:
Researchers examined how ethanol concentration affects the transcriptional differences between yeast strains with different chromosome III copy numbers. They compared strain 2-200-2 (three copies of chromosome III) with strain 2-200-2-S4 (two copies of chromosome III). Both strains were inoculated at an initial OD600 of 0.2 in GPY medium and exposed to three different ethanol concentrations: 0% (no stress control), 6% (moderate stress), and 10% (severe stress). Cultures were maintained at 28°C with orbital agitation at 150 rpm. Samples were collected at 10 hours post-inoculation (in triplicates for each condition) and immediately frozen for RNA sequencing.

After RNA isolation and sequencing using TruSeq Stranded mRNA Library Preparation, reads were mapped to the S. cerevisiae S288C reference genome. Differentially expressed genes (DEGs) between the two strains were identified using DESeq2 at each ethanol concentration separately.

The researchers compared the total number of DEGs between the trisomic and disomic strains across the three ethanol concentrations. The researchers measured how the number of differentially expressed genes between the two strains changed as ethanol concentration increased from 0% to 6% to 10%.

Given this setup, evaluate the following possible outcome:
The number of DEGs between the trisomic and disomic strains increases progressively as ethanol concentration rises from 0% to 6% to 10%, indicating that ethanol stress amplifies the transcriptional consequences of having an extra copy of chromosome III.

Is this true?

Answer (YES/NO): YES